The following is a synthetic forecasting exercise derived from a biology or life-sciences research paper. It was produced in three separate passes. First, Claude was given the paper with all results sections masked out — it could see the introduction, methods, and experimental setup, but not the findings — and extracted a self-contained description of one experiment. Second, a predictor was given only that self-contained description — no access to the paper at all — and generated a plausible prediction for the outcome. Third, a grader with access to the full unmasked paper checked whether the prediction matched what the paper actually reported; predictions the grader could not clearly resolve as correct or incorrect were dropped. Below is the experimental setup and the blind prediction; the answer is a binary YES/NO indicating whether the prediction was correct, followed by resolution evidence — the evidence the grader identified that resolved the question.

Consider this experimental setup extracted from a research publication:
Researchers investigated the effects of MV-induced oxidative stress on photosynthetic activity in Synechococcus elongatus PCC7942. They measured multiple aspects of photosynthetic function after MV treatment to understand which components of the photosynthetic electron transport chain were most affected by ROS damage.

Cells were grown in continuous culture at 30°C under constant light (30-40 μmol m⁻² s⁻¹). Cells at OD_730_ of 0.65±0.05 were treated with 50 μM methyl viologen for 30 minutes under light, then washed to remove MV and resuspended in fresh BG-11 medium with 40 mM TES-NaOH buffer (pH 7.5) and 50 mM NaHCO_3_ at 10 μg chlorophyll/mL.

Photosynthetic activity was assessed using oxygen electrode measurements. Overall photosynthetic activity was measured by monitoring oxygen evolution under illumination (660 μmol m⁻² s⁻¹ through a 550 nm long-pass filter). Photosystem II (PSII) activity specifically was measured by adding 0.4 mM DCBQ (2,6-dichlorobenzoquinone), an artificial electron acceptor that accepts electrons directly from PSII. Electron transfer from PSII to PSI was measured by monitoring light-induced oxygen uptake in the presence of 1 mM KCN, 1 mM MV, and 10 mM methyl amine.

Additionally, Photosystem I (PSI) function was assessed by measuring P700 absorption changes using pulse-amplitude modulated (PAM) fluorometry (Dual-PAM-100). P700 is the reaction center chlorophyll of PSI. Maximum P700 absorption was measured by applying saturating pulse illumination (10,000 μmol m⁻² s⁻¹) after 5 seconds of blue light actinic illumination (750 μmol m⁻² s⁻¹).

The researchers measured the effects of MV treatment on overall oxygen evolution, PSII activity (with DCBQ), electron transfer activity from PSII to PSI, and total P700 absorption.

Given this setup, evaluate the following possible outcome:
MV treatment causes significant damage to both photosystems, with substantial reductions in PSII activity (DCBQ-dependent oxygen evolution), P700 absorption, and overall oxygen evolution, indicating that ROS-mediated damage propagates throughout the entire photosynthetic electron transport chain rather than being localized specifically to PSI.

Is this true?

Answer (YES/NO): NO